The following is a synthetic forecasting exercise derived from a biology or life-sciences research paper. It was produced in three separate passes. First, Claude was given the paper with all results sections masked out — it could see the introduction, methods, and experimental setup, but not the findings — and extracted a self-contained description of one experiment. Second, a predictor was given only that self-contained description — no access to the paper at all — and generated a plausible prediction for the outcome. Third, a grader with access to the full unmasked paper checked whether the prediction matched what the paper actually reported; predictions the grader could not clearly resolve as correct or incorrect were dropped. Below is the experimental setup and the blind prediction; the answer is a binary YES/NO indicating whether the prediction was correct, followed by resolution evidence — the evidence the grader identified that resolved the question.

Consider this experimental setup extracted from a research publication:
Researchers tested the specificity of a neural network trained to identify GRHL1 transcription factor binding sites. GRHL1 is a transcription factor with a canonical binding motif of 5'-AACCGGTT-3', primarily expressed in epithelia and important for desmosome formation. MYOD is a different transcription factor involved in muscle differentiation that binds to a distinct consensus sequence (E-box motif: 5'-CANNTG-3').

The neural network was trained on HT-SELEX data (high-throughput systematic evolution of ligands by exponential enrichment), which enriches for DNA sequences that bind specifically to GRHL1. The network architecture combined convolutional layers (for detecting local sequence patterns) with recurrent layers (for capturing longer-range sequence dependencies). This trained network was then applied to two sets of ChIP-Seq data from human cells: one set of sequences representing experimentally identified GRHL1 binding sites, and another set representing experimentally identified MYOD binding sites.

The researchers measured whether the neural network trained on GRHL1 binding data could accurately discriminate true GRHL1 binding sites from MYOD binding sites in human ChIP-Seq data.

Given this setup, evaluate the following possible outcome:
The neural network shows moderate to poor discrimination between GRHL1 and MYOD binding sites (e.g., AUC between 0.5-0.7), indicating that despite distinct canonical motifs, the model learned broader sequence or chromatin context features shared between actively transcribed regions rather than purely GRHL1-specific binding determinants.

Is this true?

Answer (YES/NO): NO